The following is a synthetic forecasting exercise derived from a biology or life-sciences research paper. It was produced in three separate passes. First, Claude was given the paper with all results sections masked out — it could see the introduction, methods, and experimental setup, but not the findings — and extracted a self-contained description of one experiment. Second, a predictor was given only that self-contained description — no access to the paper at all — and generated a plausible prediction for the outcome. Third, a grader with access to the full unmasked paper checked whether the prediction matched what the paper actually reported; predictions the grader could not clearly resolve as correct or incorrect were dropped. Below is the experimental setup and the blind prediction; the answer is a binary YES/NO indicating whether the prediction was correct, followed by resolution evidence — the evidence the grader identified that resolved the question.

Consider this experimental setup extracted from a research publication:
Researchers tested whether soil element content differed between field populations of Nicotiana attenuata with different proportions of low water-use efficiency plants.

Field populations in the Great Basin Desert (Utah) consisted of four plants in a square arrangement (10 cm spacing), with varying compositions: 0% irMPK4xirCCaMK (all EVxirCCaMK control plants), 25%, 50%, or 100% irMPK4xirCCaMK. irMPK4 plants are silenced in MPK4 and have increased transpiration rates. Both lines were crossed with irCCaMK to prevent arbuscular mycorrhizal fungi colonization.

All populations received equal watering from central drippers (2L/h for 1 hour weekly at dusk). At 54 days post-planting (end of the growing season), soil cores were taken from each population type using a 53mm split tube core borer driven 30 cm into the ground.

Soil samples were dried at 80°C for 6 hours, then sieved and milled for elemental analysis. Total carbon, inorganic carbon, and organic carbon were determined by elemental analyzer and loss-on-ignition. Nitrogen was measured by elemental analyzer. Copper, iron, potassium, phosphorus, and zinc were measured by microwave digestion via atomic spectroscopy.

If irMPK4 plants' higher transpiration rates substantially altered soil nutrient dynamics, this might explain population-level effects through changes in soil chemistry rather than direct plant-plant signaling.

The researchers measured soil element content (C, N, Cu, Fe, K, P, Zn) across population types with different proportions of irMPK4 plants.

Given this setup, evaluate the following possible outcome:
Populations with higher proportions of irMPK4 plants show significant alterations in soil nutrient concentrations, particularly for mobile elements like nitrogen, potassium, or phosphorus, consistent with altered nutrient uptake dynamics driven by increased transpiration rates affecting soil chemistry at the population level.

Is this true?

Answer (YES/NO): NO